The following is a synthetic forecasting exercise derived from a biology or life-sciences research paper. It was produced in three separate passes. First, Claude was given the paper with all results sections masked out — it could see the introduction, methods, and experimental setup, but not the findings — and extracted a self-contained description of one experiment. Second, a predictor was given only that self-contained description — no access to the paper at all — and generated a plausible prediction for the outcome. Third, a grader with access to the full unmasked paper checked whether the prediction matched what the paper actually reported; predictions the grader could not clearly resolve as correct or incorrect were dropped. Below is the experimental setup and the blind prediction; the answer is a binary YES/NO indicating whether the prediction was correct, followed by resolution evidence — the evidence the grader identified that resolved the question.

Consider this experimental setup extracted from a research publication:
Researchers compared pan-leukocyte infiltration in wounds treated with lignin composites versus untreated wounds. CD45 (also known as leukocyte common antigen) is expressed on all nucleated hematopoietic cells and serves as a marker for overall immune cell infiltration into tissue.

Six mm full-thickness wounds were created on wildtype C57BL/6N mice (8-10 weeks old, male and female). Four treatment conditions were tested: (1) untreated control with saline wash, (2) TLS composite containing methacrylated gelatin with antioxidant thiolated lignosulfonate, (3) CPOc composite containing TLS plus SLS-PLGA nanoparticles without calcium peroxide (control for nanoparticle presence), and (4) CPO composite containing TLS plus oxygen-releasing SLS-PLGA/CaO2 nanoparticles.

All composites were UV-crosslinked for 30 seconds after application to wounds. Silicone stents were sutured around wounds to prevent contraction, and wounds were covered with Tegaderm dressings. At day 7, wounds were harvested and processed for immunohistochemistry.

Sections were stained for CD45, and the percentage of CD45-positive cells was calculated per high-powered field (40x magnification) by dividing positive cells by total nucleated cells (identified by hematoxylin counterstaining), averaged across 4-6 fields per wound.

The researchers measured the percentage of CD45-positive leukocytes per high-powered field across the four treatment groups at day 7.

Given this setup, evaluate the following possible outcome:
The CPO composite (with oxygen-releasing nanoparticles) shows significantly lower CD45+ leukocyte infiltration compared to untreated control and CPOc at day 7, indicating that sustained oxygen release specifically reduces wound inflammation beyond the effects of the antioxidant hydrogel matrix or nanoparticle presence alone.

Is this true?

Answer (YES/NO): NO